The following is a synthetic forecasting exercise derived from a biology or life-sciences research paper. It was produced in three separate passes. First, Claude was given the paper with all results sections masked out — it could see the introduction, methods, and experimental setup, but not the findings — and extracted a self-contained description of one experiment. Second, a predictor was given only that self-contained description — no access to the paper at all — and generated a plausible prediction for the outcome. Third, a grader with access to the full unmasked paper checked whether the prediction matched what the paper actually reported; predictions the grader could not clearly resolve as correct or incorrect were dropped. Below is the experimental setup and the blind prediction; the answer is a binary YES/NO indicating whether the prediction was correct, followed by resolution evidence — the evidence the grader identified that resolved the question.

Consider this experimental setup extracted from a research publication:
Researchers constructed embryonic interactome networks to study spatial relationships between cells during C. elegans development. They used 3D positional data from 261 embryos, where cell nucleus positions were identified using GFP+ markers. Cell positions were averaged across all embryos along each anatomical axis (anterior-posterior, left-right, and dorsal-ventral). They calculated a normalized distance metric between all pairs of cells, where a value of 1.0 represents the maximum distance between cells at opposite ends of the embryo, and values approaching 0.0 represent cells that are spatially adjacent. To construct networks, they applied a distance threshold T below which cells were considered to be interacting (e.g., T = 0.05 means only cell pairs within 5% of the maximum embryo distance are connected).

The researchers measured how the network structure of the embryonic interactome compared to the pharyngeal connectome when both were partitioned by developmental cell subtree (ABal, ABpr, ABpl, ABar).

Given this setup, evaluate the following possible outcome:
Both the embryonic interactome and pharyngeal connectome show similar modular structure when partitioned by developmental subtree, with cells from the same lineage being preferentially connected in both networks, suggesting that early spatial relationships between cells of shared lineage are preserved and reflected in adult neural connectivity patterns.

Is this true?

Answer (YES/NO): NO